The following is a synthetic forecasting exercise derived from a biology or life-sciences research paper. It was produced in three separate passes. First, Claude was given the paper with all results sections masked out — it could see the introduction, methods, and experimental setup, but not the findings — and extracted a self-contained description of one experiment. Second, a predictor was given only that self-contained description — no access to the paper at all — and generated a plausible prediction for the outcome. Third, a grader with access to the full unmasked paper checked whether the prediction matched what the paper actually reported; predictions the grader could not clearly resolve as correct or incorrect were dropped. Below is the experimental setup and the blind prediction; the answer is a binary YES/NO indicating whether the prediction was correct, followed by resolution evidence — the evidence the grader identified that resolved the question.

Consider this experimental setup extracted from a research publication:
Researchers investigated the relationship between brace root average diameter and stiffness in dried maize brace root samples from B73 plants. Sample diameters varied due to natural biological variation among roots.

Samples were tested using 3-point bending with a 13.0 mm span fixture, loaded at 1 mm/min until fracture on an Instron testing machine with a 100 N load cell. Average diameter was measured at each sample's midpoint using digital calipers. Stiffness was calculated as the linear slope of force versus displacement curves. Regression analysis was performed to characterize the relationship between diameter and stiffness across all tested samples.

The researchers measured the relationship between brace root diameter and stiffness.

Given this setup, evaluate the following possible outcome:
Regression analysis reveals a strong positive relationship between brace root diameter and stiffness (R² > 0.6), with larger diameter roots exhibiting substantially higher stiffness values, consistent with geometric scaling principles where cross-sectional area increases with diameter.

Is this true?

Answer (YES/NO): YES